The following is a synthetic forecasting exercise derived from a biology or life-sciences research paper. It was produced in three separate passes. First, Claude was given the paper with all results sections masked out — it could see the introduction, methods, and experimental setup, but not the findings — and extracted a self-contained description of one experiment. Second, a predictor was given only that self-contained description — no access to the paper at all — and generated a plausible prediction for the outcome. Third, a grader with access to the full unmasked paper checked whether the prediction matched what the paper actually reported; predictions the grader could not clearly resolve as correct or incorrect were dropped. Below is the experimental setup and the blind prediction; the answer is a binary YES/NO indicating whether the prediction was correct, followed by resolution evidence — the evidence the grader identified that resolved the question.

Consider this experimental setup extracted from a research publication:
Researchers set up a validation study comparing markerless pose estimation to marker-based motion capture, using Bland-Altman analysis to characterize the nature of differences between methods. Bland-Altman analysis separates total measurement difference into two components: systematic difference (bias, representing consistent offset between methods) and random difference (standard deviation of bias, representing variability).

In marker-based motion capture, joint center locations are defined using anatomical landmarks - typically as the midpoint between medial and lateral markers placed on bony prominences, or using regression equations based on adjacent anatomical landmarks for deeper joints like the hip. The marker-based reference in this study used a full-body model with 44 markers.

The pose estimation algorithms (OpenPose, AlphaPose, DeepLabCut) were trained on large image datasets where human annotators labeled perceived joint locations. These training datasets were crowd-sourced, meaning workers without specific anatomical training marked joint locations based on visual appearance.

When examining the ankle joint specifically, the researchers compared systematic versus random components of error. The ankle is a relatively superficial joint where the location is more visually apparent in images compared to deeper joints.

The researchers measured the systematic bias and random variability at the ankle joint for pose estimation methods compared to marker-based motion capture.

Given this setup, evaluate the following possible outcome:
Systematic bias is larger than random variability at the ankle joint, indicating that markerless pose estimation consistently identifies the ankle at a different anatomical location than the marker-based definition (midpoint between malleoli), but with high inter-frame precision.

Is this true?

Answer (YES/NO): NO